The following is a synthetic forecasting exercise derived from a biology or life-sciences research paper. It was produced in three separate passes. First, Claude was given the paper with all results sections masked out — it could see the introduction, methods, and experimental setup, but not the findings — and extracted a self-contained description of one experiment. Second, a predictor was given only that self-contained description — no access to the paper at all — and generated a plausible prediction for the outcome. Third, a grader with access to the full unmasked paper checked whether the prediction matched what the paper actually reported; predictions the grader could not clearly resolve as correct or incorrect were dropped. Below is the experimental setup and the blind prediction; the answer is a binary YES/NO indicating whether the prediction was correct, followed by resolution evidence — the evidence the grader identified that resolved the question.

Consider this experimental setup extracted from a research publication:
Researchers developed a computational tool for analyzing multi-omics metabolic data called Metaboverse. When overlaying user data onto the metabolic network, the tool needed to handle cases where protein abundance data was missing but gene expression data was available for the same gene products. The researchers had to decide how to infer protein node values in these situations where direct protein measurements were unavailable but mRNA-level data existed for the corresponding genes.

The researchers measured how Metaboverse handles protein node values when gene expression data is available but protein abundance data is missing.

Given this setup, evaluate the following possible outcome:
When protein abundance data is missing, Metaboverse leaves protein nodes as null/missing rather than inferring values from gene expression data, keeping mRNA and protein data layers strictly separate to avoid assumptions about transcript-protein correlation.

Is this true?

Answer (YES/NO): NO